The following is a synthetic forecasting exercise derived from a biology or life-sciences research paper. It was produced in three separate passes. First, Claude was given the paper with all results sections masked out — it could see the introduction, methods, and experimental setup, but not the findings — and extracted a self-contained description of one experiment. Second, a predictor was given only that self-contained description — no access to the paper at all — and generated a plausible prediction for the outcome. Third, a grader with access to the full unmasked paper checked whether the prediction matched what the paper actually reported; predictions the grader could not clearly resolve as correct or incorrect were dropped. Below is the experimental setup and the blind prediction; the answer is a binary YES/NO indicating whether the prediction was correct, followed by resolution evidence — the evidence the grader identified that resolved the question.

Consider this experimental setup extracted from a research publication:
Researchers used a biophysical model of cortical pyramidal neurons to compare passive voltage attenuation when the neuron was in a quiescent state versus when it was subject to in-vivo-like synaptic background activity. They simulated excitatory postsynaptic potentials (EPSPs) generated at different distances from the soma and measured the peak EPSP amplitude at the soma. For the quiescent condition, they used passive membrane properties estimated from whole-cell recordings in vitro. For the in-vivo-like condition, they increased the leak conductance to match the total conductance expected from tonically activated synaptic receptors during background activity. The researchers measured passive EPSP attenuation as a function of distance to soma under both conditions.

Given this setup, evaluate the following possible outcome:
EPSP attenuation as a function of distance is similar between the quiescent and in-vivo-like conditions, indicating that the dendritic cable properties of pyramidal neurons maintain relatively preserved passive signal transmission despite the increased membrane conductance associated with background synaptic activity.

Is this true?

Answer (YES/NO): NO